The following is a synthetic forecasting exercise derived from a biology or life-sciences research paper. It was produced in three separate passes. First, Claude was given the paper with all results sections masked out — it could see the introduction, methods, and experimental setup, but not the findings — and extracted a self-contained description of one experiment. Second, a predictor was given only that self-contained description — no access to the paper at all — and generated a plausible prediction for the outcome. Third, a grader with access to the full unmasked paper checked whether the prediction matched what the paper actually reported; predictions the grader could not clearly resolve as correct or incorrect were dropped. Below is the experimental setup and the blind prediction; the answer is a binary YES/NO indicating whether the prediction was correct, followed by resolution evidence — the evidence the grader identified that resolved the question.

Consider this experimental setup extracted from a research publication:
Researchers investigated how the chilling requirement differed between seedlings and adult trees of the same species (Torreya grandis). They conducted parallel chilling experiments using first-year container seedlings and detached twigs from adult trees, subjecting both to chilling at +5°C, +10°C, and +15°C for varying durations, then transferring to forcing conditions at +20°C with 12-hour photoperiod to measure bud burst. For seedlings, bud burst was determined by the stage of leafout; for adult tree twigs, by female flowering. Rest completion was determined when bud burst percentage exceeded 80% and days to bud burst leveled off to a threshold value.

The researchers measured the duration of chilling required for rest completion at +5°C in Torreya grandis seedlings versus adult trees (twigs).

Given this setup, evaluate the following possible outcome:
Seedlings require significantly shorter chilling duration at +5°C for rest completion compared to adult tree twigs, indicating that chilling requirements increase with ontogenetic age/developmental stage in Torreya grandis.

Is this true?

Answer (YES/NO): NO